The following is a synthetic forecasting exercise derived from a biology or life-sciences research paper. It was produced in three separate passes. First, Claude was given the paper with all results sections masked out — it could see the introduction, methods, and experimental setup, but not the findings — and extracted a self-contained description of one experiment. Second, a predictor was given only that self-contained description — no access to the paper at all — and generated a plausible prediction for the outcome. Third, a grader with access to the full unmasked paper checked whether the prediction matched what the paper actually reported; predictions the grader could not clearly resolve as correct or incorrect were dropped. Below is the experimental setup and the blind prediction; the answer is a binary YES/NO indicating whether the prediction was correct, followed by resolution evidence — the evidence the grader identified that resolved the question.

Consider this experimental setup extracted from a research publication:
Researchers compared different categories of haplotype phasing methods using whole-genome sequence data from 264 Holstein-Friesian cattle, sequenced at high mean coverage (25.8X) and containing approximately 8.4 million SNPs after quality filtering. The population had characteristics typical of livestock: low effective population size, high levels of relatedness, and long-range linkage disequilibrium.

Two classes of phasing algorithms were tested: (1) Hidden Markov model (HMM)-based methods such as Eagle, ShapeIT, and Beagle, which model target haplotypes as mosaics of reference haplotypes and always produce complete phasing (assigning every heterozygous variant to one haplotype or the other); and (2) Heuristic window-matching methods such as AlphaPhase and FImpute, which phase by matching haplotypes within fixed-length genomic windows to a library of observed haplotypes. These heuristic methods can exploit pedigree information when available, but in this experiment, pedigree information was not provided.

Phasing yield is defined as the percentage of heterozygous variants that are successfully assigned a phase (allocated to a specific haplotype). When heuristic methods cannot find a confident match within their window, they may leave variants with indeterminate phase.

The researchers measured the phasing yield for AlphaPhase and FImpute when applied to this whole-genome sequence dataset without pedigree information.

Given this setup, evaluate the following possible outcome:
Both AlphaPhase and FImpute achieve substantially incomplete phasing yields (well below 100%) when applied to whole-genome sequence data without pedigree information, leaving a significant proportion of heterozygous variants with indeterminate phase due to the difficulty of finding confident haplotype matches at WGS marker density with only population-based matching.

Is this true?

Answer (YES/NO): NO